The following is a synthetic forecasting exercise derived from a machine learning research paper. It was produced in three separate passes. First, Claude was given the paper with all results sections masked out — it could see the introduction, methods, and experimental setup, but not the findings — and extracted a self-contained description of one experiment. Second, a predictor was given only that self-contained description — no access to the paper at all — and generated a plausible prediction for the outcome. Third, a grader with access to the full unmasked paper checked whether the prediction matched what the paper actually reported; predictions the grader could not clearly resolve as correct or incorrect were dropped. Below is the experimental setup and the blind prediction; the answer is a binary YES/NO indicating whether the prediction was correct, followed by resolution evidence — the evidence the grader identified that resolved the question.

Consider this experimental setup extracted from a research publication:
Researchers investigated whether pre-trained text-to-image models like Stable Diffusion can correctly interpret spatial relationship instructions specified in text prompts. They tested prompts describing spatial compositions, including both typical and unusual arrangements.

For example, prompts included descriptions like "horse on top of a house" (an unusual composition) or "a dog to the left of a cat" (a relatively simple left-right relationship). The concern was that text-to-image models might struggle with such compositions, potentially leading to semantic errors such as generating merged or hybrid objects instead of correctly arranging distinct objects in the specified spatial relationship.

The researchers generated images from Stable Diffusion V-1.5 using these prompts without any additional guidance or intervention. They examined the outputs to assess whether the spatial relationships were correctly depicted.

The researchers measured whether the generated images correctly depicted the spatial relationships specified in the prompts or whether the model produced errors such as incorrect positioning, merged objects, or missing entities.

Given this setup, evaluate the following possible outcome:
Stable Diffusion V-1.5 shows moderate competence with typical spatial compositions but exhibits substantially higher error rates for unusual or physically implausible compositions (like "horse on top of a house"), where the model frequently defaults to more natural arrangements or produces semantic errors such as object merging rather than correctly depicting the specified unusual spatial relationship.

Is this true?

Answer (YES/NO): NO